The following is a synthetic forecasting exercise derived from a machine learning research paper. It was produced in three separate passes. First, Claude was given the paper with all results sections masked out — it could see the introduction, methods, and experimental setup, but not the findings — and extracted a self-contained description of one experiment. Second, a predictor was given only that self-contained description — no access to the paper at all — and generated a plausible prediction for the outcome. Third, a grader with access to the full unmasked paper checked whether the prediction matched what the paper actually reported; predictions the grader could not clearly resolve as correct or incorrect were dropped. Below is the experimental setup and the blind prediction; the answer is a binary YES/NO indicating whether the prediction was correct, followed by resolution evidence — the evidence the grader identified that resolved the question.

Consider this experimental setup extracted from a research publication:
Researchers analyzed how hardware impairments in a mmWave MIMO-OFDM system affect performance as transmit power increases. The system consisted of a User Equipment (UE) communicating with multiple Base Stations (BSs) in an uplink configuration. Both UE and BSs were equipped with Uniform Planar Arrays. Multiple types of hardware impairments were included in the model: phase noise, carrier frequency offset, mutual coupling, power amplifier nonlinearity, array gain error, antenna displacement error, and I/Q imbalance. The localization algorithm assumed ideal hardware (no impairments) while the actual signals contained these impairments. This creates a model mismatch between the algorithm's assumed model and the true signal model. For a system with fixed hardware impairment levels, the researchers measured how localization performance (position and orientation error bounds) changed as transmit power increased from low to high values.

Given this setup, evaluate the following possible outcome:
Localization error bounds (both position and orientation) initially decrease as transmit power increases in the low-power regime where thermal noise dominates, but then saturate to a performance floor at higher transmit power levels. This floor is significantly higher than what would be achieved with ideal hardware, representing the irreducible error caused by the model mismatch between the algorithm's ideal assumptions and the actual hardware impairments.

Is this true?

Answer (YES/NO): YES